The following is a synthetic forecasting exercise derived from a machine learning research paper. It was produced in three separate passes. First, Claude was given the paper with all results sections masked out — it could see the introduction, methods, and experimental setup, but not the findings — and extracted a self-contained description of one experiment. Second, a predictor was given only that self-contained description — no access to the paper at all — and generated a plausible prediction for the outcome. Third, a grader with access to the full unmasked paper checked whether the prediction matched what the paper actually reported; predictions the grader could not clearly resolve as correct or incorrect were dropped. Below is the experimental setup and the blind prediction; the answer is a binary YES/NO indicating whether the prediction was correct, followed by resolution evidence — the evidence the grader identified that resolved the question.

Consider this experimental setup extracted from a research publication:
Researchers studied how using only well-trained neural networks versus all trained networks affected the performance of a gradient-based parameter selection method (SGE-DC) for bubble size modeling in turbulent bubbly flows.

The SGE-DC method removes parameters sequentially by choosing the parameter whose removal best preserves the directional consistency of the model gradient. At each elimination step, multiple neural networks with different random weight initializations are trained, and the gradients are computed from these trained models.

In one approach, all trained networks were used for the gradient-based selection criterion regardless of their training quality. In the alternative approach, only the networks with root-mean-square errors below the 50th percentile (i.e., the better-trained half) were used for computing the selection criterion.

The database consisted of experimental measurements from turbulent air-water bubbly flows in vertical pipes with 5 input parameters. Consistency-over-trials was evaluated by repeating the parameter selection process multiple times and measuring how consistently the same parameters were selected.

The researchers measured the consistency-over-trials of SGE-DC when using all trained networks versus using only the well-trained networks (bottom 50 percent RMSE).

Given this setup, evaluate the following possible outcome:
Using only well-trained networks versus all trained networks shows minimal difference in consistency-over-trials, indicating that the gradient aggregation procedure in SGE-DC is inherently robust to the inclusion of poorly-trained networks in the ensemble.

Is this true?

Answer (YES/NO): NO